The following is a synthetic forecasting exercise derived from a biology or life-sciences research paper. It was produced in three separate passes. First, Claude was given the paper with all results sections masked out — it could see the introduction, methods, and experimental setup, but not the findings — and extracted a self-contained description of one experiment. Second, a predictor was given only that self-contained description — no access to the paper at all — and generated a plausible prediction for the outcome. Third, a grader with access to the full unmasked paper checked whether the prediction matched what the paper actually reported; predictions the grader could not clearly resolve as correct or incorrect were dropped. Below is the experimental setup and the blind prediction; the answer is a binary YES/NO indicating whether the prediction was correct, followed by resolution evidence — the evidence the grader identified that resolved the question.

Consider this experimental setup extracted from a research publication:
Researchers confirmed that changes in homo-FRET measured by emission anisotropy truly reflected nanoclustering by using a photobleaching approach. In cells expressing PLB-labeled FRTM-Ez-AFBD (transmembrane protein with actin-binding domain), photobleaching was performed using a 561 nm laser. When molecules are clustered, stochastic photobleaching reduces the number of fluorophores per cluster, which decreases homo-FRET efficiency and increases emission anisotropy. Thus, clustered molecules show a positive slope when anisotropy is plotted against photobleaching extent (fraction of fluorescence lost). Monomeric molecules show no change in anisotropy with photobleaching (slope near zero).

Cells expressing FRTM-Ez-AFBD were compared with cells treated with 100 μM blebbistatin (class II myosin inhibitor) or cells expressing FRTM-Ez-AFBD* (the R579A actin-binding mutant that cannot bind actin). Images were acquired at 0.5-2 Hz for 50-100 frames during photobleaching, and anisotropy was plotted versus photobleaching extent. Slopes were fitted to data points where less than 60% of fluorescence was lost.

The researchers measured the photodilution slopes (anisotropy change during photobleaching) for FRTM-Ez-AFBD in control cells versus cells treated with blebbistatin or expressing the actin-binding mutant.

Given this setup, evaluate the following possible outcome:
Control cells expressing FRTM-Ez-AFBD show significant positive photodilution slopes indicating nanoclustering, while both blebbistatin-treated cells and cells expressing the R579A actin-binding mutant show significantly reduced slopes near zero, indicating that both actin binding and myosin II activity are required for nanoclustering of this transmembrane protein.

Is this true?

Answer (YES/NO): YES